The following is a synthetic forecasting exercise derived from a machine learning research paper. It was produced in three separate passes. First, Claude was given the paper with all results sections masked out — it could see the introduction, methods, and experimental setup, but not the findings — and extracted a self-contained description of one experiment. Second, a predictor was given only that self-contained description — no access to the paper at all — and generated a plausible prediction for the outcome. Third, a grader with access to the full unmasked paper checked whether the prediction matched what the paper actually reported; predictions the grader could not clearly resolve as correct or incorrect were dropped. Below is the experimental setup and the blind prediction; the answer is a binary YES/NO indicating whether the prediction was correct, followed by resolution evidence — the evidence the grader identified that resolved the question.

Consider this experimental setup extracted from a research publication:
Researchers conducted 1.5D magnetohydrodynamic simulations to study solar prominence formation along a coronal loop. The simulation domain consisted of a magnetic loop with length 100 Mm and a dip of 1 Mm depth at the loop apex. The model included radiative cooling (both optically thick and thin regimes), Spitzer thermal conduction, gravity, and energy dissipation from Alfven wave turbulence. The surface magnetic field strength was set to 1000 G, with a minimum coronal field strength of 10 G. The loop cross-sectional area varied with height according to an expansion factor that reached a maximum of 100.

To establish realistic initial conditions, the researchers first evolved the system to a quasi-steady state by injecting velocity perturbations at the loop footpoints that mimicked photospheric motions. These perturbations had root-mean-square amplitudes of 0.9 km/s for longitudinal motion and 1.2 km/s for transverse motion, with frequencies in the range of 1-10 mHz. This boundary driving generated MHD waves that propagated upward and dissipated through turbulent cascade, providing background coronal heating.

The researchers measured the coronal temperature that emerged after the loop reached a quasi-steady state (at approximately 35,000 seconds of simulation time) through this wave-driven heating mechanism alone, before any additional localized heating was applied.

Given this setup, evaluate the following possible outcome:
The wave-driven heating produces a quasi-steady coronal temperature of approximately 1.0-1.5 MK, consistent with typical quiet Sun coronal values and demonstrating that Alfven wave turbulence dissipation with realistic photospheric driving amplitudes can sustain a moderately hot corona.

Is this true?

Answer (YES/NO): YES